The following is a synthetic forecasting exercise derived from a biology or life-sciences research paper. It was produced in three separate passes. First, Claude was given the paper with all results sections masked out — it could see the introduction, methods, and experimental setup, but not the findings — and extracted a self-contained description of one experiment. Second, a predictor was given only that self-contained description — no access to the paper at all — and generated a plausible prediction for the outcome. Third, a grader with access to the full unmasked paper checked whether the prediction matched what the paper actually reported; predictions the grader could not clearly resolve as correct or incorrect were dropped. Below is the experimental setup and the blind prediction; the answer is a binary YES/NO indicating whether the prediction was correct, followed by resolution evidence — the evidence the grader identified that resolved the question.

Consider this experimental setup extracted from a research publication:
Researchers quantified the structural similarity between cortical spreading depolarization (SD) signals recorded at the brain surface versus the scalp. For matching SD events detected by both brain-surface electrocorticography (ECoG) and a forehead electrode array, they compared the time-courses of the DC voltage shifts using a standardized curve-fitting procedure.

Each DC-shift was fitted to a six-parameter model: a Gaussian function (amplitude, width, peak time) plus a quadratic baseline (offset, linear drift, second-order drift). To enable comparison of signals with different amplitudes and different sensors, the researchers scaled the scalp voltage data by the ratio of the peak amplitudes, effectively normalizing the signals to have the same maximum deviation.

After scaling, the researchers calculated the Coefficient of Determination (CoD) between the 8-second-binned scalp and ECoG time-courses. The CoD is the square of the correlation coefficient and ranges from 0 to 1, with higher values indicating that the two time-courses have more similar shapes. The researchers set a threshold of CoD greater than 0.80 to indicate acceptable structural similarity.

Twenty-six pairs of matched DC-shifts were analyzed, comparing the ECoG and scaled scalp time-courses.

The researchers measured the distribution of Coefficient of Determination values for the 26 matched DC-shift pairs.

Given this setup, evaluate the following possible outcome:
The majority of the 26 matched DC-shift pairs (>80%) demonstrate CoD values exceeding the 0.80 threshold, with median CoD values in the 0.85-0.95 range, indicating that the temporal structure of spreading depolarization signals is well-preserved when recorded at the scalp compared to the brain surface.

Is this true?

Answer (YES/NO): NO